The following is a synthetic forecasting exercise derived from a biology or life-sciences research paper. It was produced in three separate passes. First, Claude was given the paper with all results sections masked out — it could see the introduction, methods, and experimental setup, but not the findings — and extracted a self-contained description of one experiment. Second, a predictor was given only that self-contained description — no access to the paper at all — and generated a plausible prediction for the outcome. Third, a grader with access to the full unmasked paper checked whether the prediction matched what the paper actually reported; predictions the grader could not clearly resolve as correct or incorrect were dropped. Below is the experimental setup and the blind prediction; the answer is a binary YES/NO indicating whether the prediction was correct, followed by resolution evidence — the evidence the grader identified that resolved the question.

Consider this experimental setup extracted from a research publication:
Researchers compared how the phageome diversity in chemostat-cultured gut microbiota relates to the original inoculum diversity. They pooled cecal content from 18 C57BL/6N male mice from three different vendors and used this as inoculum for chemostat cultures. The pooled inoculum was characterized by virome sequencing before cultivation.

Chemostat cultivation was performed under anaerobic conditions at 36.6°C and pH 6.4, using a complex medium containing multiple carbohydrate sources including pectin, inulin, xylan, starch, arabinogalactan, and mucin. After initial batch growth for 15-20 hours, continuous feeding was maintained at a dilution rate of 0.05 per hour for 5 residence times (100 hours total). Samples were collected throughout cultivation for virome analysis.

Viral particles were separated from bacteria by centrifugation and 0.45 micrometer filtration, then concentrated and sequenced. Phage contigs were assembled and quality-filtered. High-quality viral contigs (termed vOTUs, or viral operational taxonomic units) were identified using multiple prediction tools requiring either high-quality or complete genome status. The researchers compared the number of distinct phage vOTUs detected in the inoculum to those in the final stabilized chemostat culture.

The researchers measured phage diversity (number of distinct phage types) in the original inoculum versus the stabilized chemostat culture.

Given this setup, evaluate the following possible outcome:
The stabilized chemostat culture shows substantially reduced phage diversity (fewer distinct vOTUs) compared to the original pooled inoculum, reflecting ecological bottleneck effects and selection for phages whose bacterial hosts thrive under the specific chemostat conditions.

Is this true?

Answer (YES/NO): NO